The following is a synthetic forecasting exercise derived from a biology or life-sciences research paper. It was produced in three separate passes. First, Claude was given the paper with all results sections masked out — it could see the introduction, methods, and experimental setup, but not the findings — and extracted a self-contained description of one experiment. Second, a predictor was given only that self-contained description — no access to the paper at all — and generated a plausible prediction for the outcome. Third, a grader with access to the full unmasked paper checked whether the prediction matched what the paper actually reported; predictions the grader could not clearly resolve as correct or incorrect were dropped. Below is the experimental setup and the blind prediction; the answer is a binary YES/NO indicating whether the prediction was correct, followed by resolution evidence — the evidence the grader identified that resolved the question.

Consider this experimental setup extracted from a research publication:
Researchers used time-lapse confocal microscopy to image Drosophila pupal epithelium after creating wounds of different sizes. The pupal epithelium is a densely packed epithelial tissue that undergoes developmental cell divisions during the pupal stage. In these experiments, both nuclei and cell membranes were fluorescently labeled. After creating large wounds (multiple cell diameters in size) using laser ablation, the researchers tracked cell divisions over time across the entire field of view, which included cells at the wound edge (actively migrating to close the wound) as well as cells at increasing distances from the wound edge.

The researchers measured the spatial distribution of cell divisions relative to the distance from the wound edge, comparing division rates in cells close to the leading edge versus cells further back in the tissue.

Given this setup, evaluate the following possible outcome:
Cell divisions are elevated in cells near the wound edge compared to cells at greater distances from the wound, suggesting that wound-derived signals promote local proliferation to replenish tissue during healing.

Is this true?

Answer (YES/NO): NO